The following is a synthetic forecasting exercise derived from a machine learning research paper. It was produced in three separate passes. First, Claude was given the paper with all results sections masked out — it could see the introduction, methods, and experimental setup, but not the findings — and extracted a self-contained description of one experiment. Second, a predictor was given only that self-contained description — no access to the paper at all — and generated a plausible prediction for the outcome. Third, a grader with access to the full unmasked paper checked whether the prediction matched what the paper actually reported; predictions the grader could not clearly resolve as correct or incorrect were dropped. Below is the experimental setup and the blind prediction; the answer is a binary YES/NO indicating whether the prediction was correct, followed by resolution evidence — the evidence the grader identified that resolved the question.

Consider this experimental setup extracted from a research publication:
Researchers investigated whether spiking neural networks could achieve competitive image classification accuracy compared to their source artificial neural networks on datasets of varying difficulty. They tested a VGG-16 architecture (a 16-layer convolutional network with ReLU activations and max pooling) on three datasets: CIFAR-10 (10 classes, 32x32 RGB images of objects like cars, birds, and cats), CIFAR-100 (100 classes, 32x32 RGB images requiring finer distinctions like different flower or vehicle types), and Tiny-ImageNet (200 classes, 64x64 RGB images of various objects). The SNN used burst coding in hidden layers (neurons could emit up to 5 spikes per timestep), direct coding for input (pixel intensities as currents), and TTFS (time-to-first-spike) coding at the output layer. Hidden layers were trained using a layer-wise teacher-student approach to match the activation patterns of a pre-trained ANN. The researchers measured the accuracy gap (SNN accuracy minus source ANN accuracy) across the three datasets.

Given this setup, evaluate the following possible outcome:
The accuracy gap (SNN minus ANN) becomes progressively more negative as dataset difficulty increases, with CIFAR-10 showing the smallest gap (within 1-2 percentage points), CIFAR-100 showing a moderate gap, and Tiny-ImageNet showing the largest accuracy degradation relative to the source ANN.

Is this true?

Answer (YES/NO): YES